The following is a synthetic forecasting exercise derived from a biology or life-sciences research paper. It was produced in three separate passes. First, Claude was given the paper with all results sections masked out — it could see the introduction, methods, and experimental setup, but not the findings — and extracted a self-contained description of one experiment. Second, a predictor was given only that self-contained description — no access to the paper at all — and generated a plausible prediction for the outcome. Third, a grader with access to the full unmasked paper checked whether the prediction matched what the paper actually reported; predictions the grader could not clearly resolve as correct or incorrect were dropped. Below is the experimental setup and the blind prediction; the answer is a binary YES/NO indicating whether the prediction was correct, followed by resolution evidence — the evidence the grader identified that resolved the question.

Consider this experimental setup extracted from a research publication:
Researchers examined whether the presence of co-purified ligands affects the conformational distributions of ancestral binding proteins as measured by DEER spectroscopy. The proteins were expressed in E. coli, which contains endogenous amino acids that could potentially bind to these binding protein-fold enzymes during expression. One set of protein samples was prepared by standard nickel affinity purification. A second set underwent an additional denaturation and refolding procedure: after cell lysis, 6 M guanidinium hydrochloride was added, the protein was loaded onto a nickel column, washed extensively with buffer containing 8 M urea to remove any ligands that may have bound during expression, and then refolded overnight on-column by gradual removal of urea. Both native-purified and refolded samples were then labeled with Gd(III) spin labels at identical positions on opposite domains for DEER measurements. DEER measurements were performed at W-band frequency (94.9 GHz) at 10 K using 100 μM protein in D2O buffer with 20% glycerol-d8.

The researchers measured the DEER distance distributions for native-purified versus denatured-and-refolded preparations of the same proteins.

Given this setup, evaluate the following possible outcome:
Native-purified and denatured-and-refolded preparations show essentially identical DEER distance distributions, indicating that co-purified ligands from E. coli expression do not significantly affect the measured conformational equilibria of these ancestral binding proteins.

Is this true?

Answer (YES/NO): NO